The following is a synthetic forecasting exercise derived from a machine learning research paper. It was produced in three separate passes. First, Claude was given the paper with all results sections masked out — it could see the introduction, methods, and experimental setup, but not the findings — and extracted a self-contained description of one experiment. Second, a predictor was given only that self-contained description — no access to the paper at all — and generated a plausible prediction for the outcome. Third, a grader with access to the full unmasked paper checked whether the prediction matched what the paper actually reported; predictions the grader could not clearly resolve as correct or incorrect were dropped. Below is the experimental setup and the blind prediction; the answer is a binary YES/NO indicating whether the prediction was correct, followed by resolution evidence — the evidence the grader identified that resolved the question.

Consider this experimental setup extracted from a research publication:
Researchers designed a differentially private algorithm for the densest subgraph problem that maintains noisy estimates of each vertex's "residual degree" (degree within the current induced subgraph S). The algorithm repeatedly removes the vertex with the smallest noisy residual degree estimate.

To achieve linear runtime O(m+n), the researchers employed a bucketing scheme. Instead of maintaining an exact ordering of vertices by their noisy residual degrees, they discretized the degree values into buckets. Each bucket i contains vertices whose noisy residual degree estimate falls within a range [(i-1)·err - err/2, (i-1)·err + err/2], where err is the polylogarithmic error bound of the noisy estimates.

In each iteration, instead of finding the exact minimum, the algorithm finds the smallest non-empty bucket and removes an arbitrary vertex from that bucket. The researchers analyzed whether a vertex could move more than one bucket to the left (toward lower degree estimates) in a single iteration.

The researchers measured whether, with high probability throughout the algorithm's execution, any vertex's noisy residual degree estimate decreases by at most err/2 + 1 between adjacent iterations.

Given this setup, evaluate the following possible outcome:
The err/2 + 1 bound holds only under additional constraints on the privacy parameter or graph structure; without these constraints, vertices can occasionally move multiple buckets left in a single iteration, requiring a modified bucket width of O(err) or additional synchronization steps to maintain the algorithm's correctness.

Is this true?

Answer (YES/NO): NO